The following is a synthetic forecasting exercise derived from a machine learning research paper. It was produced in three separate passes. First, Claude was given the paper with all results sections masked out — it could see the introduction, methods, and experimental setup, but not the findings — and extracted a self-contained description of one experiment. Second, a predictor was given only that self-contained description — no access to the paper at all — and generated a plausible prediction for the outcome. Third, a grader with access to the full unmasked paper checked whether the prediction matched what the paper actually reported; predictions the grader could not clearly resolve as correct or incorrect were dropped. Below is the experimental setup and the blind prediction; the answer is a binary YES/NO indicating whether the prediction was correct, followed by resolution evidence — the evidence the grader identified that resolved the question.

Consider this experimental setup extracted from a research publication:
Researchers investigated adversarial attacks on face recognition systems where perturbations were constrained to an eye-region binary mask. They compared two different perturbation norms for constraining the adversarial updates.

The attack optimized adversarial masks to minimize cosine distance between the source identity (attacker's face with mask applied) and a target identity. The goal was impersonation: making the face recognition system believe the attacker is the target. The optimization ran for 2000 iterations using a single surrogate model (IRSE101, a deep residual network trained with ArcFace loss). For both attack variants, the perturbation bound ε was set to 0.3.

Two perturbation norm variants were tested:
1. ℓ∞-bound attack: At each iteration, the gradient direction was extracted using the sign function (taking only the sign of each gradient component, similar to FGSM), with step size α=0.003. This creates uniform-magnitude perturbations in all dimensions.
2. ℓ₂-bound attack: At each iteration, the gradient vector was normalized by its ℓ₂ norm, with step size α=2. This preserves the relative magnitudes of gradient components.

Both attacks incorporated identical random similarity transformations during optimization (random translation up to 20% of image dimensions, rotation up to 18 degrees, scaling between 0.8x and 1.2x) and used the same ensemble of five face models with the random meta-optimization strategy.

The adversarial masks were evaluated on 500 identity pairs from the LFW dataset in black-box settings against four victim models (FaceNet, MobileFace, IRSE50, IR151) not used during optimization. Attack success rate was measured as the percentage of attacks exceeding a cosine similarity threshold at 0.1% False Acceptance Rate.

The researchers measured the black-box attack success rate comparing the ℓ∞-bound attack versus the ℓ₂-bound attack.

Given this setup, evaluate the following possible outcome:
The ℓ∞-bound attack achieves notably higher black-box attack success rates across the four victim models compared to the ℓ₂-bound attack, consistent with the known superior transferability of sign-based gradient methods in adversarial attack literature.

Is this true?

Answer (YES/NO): NO